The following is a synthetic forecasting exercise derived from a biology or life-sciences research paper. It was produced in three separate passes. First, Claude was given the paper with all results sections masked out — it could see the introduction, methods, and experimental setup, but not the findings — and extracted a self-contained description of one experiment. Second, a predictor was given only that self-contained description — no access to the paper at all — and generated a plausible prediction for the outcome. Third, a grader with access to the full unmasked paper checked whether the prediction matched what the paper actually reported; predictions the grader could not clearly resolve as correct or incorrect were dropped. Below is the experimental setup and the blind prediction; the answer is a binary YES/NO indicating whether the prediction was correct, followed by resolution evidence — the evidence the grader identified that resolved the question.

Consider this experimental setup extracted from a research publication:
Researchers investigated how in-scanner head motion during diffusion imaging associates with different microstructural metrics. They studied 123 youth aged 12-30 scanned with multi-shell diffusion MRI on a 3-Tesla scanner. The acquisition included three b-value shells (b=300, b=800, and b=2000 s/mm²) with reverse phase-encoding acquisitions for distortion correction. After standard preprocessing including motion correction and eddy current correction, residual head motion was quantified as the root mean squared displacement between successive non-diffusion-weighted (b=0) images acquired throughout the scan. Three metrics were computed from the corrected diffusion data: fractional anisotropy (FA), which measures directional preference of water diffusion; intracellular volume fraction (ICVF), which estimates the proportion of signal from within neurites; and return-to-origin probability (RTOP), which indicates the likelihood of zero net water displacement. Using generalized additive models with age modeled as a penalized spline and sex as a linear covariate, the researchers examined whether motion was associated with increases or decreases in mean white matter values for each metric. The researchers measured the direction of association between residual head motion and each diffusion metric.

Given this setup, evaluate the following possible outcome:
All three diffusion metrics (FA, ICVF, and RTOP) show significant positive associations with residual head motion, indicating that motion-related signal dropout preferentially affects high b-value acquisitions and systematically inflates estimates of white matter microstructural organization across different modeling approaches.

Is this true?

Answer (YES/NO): NO